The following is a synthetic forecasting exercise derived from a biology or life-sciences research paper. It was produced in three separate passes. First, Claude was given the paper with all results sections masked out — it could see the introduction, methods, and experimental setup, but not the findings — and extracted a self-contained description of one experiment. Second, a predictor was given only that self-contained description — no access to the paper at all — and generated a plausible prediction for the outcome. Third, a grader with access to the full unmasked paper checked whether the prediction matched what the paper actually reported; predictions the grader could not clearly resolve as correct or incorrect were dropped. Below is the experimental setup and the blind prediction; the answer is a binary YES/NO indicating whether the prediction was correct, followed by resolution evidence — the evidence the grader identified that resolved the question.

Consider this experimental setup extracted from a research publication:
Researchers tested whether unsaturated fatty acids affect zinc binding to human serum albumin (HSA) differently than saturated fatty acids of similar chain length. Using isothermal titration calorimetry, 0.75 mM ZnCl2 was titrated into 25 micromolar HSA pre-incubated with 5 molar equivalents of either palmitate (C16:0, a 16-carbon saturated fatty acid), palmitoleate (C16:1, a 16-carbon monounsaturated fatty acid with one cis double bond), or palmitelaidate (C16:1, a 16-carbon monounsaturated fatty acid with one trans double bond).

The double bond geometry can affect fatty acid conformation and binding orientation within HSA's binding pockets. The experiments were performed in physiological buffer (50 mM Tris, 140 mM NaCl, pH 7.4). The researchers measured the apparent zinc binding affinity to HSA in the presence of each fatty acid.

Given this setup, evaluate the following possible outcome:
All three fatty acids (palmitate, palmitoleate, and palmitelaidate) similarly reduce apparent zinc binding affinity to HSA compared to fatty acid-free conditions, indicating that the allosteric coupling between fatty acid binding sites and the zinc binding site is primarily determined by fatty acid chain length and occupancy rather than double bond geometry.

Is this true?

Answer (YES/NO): NO